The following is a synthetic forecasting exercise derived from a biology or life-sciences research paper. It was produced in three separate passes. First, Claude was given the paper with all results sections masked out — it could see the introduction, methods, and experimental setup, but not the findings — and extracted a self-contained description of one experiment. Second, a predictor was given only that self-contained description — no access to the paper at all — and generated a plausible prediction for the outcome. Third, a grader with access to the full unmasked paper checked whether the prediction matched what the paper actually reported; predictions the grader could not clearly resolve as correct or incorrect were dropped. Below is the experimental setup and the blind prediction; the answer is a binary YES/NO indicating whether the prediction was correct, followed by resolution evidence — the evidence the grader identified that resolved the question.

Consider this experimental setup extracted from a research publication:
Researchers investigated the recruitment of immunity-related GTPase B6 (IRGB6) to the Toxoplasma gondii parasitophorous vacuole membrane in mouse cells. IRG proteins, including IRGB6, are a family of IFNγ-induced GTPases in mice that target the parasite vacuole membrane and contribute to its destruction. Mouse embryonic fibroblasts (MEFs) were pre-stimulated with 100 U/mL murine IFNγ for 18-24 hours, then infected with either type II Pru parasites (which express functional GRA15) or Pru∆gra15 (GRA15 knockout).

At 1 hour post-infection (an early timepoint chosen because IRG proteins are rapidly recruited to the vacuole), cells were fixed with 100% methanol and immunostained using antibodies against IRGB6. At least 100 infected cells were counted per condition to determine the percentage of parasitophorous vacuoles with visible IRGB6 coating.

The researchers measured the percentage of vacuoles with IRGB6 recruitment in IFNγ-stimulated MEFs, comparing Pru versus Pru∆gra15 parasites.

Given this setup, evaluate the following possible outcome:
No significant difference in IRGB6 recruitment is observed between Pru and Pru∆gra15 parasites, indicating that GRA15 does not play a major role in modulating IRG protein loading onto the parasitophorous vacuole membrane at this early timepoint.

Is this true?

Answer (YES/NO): NO